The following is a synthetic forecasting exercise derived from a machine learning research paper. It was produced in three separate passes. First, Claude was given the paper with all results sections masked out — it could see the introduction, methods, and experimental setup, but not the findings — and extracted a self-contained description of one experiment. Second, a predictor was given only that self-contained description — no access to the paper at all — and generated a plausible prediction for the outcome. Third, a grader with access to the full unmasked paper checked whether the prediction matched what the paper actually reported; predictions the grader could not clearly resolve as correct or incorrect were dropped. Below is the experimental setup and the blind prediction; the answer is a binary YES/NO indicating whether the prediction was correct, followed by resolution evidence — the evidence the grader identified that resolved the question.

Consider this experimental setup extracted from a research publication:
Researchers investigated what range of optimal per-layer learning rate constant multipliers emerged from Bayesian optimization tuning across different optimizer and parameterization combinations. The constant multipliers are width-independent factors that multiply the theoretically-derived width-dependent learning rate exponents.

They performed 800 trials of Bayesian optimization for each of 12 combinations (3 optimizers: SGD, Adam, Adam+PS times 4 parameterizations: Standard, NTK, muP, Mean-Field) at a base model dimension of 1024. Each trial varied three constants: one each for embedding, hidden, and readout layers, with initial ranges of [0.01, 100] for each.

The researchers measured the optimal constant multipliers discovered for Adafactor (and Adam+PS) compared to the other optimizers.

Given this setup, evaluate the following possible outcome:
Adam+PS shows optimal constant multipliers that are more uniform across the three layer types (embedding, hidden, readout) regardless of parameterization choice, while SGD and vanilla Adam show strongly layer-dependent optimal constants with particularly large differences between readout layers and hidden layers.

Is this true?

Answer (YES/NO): NO